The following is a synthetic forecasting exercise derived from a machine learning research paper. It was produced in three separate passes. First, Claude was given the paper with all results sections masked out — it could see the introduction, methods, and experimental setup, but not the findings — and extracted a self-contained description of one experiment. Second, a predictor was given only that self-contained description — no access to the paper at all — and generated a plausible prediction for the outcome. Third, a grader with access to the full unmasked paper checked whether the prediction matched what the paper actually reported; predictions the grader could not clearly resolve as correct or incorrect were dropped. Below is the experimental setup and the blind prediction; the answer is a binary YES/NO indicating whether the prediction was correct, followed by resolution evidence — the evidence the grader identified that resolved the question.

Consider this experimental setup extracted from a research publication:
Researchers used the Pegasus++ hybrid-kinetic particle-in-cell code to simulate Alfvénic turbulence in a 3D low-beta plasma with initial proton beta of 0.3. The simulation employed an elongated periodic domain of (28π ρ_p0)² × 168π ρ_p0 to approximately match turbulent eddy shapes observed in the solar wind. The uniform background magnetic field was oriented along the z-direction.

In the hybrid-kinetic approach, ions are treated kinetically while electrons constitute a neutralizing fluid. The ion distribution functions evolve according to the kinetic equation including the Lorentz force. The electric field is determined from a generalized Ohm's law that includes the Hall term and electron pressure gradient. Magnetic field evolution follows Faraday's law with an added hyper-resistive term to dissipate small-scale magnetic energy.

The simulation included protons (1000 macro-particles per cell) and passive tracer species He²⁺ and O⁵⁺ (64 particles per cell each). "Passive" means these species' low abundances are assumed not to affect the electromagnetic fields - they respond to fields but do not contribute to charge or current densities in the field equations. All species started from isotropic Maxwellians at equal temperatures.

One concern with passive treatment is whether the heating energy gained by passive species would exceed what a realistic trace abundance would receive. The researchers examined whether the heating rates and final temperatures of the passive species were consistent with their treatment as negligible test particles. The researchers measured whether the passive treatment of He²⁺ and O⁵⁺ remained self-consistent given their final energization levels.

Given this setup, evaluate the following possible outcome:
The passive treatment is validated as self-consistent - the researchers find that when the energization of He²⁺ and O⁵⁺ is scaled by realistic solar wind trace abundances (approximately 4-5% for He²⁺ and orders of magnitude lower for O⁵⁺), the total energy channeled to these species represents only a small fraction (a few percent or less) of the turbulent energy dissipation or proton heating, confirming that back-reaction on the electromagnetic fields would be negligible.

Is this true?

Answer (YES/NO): NO